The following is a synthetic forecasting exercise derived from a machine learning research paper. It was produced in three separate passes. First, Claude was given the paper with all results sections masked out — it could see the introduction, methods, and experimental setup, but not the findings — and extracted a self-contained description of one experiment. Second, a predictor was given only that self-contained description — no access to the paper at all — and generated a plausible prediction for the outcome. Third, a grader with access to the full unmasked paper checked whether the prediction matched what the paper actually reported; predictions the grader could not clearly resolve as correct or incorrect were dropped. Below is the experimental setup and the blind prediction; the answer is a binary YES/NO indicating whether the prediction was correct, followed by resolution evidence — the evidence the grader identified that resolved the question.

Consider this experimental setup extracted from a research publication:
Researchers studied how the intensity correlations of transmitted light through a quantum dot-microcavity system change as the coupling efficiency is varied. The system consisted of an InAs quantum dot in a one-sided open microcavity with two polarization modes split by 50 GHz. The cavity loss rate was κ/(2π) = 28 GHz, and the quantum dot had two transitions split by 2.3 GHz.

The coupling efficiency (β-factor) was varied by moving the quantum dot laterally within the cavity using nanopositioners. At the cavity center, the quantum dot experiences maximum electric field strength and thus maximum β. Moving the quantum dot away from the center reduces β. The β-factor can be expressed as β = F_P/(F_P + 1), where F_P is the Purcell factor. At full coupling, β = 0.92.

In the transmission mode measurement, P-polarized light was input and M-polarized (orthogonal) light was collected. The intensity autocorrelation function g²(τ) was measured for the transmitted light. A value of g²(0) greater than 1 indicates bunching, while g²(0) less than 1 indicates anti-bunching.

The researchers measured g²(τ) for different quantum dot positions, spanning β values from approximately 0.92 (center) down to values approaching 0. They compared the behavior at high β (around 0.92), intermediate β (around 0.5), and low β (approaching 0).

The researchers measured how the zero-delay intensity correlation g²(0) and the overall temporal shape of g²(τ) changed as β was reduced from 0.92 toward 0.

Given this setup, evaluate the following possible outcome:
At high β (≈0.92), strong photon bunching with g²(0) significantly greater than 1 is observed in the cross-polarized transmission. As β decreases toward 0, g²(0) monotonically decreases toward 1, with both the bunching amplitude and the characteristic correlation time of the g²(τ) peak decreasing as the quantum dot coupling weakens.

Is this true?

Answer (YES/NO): NO